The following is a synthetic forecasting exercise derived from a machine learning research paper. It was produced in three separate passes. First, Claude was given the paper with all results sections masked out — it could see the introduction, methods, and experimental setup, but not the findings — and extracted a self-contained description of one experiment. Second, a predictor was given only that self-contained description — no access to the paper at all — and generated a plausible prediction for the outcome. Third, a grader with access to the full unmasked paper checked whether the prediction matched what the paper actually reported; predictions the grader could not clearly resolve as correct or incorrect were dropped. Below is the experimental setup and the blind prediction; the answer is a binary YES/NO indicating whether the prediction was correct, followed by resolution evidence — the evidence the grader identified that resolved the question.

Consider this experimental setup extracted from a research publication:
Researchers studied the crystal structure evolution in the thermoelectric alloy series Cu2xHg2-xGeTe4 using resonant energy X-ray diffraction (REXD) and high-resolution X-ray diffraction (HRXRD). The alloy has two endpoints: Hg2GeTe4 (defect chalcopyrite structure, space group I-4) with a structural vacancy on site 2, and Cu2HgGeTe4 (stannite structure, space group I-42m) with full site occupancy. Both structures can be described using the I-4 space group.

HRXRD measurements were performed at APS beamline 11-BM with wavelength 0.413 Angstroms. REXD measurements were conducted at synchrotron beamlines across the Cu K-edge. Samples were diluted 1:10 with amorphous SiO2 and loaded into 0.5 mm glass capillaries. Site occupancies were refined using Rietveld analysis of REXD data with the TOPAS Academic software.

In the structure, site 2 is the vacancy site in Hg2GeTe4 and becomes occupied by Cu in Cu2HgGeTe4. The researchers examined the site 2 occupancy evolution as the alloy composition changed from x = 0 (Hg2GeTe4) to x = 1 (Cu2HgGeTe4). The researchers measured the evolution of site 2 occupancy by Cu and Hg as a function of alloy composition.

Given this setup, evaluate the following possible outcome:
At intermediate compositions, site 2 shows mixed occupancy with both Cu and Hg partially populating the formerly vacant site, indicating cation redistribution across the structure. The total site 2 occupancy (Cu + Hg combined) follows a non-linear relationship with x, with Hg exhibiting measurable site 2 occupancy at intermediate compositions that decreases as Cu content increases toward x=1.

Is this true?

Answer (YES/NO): NO